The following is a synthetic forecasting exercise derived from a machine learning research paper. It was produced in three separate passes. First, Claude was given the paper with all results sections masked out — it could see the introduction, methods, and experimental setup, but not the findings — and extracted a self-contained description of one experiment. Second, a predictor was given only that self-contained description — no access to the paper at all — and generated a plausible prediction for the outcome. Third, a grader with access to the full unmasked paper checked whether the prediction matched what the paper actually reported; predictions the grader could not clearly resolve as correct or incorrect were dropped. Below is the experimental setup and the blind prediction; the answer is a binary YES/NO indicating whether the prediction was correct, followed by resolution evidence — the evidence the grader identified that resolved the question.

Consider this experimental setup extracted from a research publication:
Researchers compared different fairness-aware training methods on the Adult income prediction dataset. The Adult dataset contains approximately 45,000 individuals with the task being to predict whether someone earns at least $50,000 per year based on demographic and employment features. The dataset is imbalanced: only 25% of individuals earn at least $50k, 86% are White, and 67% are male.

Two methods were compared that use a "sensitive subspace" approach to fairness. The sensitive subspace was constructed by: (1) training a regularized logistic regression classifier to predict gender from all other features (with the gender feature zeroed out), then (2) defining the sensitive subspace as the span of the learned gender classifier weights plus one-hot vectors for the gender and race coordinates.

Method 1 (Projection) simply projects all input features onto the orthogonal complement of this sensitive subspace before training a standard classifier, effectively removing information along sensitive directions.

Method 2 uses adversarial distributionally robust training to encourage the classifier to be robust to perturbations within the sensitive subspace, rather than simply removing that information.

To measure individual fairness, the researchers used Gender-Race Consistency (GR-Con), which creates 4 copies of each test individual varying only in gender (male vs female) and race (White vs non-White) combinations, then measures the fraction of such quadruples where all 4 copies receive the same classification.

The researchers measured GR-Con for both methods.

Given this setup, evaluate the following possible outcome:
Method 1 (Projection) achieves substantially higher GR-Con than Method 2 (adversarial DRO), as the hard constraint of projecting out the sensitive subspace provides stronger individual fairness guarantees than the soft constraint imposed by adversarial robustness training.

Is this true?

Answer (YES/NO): NO